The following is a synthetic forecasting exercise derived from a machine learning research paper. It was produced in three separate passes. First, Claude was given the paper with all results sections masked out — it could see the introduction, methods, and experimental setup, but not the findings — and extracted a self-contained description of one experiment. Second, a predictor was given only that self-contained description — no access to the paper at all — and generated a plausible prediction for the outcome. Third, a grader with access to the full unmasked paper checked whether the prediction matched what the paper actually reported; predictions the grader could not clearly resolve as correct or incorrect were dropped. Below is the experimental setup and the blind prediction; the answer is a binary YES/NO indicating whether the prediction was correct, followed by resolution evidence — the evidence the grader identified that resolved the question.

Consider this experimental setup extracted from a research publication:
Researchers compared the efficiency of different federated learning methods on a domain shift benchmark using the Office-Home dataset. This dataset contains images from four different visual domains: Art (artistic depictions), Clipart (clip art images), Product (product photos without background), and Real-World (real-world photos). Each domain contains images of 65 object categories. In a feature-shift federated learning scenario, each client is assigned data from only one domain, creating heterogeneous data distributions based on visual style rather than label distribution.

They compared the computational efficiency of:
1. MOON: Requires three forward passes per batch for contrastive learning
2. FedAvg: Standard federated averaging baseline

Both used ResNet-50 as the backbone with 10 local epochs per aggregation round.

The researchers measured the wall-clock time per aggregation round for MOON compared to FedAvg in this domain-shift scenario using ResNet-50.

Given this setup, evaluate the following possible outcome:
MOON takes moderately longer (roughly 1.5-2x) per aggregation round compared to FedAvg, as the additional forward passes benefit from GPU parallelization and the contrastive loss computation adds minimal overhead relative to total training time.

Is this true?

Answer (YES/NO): NO